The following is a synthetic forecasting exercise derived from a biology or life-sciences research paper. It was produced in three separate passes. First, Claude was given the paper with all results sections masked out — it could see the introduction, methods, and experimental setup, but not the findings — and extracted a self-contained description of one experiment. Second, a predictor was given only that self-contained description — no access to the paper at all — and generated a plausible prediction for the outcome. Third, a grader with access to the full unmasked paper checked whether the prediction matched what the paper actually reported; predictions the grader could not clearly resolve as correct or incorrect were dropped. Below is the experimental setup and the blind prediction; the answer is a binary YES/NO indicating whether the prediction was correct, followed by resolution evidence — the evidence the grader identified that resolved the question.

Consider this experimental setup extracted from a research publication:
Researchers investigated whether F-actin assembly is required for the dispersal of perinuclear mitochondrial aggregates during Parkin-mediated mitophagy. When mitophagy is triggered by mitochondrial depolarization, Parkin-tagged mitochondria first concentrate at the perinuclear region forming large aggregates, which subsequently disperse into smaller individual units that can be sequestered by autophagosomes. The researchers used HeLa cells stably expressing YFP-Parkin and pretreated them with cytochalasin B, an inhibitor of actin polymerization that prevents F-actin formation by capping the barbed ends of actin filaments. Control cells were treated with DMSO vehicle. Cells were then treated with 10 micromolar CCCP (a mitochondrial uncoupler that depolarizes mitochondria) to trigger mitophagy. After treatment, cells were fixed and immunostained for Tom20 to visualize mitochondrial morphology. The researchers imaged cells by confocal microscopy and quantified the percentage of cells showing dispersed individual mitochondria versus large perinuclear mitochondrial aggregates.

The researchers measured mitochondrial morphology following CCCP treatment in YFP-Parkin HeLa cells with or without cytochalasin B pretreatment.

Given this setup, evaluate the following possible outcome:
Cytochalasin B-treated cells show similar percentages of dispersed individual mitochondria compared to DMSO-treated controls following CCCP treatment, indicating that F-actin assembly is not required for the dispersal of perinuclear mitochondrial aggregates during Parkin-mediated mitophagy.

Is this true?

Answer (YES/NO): NO